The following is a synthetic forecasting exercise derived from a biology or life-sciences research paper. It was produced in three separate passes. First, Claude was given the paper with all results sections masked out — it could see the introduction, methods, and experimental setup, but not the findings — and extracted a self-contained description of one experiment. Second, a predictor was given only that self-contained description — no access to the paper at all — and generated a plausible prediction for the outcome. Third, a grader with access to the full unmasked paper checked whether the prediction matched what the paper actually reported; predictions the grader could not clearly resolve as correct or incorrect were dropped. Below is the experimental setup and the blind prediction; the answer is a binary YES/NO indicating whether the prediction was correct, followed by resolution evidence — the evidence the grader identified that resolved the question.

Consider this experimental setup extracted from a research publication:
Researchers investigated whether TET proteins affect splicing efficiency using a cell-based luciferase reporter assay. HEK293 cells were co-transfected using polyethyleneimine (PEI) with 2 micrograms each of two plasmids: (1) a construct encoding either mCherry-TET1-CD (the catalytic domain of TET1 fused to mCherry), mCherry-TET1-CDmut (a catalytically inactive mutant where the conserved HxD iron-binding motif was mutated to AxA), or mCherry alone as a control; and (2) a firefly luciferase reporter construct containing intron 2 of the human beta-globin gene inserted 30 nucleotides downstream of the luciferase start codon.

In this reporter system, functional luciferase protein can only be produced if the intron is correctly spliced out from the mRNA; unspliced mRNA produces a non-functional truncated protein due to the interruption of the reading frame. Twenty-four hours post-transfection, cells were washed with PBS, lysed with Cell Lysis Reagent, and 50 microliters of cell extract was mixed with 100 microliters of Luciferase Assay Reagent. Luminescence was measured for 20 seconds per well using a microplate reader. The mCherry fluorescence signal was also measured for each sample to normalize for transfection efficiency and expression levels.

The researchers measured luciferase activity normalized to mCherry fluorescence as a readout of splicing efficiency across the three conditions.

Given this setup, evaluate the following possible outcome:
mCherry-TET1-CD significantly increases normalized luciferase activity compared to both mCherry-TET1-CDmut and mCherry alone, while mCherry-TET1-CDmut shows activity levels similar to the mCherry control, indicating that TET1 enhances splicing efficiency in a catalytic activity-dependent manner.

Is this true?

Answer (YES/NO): NO